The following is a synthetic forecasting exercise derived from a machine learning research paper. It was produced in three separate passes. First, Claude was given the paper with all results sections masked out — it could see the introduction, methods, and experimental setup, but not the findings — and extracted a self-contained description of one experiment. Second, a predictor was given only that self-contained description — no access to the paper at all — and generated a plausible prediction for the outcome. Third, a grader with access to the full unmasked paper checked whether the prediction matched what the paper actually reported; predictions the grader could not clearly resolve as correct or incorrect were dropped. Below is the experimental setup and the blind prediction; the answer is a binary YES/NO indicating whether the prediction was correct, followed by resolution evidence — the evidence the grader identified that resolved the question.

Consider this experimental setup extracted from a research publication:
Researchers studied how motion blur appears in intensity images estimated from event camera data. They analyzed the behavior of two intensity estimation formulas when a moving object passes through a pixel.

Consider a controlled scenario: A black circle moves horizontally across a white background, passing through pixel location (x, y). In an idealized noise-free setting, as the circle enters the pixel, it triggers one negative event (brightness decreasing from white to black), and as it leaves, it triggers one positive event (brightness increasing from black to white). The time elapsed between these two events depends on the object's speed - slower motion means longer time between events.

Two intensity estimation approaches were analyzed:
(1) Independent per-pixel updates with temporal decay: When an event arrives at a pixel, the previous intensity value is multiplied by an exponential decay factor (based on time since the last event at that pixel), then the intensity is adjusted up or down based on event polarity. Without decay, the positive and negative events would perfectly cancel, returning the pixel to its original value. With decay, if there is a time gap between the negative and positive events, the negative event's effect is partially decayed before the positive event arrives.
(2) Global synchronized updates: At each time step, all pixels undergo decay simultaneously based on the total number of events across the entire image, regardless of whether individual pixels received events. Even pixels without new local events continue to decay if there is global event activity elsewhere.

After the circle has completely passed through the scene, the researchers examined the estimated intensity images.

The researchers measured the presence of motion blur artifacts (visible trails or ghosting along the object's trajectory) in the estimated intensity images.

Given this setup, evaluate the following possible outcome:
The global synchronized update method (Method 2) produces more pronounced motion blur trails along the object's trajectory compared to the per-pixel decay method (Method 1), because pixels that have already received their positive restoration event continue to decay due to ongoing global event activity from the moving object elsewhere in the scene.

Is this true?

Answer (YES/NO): NO